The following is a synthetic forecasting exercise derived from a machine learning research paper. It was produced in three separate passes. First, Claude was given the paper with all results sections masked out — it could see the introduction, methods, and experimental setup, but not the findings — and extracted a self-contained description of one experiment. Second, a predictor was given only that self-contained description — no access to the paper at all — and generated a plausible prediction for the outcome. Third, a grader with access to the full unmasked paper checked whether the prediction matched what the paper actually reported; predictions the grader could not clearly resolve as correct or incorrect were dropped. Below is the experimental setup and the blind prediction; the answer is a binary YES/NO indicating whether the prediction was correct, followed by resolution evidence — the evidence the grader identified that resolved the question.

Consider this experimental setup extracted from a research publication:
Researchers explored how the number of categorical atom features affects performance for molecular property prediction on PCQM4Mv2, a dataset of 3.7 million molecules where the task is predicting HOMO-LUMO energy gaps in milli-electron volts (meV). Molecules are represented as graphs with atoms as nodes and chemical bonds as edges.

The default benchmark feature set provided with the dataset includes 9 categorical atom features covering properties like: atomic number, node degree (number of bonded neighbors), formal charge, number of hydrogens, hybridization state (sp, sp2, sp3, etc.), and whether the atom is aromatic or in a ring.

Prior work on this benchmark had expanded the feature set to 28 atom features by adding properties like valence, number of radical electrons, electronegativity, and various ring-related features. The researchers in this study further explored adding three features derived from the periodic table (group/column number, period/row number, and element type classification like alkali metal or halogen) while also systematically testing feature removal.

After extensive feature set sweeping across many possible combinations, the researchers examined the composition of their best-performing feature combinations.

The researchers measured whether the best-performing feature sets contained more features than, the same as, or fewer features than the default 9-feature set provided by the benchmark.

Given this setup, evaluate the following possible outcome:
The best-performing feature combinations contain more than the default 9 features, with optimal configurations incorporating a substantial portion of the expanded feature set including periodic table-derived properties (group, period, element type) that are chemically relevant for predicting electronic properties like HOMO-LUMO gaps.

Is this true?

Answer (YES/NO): NO